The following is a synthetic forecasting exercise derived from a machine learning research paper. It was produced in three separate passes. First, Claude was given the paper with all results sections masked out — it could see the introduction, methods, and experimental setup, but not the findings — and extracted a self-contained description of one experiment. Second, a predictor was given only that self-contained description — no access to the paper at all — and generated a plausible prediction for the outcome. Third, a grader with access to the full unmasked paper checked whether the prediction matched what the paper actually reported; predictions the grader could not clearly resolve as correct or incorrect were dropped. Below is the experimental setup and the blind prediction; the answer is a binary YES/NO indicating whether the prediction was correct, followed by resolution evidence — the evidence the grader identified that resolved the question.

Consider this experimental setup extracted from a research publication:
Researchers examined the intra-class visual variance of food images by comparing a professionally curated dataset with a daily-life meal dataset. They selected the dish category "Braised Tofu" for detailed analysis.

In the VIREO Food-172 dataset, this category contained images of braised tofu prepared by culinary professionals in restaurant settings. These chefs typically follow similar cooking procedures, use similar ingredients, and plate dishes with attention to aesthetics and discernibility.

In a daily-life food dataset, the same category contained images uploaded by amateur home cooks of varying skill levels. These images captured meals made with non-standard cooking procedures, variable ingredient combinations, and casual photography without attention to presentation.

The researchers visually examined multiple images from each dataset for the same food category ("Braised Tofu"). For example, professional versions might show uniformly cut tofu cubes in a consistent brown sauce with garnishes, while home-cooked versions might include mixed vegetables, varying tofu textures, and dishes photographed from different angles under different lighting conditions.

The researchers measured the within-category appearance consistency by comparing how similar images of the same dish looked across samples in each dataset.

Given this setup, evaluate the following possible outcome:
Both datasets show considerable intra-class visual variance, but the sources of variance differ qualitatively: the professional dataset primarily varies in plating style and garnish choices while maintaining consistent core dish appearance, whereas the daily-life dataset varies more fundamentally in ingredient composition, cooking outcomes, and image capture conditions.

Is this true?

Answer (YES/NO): NO